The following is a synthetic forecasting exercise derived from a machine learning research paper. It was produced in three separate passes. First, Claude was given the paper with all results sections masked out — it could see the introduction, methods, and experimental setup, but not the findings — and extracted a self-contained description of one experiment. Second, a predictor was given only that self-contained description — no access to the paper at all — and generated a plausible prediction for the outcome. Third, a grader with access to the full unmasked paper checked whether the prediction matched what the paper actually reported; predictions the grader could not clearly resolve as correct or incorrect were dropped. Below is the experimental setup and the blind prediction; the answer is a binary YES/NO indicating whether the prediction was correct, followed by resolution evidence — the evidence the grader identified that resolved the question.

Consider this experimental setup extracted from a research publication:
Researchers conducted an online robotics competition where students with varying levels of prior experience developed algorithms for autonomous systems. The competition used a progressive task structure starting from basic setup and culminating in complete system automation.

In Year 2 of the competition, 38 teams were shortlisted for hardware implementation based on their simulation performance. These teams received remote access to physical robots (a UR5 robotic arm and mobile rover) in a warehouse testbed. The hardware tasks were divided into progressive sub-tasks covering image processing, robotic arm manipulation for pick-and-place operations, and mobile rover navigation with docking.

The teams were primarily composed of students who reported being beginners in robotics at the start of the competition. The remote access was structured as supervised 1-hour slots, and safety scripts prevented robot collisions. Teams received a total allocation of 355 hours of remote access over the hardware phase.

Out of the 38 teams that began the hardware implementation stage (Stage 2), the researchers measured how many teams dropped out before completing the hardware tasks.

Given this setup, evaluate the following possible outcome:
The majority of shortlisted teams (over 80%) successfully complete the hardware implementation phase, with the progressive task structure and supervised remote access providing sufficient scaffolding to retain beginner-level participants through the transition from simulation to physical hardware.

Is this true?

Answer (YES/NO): YES